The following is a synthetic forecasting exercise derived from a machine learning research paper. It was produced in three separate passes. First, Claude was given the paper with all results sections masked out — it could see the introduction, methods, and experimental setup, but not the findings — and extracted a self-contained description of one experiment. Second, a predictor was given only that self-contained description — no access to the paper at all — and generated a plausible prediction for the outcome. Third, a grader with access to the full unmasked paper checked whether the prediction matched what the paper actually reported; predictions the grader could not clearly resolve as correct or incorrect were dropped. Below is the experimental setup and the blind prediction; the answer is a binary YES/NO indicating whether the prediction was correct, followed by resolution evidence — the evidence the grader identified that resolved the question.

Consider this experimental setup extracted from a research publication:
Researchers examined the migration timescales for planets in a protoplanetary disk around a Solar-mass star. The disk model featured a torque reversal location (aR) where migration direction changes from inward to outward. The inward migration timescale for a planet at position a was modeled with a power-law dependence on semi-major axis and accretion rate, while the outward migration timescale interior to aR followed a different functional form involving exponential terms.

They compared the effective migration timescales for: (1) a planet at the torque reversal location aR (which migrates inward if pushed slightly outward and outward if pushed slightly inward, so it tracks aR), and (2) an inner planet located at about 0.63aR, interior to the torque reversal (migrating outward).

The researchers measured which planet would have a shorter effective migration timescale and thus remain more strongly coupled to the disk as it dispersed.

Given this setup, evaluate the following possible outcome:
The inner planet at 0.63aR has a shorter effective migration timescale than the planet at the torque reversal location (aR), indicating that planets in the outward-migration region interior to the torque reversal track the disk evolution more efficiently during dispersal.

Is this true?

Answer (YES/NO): NO